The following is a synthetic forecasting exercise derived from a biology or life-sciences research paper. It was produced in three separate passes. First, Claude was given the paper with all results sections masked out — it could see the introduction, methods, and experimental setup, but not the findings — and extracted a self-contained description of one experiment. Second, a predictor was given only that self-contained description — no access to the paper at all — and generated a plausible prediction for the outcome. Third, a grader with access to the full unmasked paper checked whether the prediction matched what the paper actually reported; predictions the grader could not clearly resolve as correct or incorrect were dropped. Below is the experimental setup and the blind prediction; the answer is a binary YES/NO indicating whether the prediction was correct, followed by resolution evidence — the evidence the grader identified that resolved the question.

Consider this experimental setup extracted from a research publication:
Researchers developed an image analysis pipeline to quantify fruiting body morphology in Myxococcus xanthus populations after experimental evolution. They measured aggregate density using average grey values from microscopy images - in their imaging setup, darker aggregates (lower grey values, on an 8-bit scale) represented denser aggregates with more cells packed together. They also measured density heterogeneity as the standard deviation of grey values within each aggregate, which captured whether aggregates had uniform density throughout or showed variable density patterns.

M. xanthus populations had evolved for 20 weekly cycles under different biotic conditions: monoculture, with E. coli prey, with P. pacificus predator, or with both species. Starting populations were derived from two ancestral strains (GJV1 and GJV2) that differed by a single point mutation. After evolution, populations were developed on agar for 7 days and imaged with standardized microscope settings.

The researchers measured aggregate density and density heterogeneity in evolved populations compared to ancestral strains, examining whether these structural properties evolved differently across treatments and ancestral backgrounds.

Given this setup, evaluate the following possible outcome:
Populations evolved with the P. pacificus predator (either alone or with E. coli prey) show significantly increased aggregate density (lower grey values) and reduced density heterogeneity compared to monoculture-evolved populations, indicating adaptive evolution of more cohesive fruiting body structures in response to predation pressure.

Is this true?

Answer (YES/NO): NO